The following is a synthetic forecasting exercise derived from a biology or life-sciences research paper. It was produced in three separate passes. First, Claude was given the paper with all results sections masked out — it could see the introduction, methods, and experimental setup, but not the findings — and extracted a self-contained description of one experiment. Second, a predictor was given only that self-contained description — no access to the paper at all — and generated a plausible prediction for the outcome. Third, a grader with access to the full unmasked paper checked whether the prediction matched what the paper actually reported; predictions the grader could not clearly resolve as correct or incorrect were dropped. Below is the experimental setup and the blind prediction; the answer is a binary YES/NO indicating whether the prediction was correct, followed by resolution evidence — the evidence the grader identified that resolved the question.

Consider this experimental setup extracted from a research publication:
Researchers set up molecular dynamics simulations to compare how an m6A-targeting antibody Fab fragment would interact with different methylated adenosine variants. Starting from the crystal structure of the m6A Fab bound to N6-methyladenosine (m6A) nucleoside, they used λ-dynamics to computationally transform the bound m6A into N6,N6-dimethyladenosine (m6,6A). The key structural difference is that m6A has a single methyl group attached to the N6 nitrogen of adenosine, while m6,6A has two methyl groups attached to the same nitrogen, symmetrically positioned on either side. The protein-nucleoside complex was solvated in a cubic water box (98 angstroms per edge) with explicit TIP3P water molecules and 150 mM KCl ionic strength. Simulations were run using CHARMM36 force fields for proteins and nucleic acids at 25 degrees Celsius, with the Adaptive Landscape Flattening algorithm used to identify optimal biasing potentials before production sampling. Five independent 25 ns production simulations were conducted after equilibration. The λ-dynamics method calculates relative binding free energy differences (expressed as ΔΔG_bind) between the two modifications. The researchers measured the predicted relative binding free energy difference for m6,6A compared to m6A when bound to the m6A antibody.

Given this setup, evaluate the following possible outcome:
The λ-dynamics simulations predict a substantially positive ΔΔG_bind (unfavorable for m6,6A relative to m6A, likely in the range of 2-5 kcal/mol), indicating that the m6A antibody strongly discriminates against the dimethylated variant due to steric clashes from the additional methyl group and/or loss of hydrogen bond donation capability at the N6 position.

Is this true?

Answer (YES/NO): NO